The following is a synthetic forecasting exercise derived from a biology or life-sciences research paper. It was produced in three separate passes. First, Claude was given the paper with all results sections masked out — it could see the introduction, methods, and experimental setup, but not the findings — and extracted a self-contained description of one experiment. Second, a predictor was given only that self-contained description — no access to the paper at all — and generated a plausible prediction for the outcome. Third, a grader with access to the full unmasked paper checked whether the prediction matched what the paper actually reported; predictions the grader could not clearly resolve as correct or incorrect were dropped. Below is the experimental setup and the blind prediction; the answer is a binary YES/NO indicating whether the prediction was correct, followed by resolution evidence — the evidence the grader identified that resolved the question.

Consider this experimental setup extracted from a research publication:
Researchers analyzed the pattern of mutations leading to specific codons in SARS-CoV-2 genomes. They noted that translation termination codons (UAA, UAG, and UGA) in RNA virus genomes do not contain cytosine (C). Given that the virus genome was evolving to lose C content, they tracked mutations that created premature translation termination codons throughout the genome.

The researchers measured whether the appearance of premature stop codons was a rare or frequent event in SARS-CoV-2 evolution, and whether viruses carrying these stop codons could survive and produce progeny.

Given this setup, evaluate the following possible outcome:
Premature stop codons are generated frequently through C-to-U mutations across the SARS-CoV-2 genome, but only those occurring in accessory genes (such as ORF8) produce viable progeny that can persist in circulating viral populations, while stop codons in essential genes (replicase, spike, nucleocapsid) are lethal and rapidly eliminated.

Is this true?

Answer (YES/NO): YES